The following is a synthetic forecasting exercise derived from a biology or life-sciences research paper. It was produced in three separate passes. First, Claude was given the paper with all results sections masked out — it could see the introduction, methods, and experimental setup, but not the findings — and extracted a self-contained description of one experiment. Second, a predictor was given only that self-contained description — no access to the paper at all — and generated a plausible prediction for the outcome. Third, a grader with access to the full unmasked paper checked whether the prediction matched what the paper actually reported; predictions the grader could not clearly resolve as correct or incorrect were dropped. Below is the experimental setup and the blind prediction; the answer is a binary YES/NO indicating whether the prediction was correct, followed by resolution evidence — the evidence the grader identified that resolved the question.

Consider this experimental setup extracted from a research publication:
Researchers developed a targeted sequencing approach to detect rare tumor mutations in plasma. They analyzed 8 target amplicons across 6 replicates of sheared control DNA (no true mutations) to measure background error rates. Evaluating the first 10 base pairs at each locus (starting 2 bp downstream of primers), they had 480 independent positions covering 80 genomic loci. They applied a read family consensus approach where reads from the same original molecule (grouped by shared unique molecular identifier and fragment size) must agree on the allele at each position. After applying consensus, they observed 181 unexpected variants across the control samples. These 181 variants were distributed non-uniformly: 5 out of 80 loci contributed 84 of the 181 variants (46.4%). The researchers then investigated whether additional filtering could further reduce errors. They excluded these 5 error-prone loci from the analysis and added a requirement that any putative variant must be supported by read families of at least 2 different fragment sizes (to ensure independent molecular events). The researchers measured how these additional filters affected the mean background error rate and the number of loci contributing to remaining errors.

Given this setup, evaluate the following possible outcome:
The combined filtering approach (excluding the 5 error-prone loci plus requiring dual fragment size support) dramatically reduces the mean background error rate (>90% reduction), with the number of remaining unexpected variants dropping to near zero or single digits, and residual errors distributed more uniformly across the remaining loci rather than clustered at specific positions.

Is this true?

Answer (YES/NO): NO